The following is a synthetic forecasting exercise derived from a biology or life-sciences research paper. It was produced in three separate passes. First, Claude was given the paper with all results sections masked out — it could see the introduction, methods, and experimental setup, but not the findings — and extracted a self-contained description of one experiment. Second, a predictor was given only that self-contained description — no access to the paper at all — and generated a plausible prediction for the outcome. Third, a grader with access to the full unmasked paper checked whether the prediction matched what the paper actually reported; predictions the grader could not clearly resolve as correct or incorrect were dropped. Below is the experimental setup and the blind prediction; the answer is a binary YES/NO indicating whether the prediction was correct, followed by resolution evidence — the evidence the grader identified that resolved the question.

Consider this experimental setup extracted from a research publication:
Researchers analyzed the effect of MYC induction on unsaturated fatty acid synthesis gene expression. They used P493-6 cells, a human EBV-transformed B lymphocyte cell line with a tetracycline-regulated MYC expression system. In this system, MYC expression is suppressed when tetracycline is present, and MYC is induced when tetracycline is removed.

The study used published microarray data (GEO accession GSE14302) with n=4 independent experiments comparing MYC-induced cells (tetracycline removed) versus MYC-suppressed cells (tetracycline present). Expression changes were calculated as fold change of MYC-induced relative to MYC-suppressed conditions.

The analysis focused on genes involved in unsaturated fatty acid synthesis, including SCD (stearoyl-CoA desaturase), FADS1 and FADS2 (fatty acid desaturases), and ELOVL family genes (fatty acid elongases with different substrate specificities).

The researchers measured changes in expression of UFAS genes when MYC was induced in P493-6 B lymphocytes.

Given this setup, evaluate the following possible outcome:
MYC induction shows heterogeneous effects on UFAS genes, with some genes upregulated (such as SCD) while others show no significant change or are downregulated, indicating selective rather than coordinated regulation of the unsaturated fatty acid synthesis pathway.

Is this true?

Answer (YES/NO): NO